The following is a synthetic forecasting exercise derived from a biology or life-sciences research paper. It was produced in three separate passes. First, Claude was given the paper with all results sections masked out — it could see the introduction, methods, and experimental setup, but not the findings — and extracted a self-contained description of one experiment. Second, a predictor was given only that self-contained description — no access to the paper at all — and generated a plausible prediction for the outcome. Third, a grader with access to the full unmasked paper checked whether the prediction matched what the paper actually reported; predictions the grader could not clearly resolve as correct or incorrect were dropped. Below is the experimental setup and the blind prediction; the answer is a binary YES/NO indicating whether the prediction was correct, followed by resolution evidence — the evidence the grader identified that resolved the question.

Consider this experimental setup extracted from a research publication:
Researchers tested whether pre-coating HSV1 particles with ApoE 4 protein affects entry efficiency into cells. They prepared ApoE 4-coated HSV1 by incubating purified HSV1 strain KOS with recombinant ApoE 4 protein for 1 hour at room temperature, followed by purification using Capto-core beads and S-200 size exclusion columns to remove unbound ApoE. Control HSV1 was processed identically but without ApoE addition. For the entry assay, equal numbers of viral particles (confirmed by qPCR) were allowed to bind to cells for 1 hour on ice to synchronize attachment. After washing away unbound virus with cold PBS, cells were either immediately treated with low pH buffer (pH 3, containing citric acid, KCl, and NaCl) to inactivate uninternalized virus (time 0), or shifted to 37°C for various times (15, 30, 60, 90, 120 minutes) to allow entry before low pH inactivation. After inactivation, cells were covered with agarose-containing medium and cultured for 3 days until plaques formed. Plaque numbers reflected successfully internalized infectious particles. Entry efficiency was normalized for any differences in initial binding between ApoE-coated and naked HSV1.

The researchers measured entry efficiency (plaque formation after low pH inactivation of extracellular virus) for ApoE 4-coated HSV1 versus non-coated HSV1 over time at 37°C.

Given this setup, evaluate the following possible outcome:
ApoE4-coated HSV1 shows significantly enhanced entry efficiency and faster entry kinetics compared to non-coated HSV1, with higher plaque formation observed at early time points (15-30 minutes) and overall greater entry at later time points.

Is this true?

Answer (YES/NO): NO